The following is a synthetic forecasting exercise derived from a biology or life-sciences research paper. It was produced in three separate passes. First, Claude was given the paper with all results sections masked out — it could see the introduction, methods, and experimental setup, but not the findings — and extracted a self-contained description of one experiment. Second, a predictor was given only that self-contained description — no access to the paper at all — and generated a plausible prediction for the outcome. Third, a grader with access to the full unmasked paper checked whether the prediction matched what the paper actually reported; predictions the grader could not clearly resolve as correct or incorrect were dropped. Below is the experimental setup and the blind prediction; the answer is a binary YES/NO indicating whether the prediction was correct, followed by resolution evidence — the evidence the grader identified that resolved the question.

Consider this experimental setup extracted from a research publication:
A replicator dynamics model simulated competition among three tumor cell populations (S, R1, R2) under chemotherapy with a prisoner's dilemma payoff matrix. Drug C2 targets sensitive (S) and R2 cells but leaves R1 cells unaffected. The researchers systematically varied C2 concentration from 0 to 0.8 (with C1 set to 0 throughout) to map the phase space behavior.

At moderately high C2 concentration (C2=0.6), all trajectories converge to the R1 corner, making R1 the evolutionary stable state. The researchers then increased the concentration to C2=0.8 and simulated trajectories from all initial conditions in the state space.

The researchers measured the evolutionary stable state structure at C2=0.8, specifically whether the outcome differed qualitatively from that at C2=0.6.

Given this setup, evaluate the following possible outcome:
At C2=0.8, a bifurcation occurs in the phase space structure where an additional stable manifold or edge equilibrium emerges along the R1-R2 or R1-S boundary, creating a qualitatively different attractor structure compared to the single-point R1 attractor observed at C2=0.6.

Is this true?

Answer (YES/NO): NO